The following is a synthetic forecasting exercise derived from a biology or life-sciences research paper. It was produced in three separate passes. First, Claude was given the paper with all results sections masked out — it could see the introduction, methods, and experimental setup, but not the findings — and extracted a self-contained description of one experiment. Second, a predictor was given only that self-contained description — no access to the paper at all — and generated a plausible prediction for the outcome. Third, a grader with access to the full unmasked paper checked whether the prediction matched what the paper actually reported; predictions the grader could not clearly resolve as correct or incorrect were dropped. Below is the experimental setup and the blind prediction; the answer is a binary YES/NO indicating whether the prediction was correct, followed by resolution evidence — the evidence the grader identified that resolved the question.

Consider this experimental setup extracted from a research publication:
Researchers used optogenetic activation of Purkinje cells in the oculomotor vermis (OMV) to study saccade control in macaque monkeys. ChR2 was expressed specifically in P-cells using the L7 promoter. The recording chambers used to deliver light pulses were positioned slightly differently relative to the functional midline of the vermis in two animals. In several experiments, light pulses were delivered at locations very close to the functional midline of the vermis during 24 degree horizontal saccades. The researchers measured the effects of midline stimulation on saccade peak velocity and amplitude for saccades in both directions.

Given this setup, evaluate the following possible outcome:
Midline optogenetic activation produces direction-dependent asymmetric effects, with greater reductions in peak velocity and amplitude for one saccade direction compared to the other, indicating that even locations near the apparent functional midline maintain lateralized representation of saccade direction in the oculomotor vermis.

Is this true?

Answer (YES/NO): NO